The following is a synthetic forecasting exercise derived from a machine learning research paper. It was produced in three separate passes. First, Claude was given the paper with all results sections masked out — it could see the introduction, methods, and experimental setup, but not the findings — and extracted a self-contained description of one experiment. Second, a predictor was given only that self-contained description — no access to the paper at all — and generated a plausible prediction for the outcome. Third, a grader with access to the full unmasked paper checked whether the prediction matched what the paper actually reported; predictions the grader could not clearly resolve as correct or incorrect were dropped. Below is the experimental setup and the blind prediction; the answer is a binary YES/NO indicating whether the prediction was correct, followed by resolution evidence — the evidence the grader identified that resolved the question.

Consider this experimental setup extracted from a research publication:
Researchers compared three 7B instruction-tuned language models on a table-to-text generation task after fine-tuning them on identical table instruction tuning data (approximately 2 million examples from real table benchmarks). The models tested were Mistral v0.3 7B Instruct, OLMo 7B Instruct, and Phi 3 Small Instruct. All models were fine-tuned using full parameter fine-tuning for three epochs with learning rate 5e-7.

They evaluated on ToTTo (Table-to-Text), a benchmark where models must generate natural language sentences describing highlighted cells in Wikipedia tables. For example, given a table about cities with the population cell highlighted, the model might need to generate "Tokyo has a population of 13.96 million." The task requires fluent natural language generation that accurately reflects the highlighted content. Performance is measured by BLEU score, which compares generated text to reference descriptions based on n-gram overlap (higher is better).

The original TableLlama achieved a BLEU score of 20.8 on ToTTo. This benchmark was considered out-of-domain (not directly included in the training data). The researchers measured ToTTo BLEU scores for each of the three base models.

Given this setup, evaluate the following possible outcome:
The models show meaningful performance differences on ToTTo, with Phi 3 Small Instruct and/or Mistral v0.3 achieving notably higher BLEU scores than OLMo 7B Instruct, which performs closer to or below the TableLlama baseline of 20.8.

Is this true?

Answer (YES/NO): YES